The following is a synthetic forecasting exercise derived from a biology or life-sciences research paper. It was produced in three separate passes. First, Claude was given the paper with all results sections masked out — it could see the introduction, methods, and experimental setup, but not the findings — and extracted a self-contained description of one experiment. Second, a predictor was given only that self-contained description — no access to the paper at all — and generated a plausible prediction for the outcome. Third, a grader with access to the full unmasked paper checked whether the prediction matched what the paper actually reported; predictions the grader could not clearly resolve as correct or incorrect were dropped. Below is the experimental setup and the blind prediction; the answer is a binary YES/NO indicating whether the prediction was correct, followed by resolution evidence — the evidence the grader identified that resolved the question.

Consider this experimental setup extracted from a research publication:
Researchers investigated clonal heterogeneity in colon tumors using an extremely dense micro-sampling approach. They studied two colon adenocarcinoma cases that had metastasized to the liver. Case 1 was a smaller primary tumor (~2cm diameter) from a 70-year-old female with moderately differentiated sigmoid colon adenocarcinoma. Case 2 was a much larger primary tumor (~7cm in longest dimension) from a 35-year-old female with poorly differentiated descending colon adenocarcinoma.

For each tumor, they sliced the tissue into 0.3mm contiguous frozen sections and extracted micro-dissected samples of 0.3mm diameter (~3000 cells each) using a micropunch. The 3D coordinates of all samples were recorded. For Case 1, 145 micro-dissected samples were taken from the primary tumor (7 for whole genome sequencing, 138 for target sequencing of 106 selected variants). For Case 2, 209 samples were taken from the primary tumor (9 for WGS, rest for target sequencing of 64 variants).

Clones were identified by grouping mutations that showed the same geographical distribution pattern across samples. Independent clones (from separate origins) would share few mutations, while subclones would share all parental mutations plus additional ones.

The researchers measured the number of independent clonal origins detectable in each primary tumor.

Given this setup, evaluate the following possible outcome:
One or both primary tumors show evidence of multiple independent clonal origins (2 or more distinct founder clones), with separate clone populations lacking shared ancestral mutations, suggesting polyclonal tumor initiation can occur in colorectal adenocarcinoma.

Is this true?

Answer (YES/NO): YES